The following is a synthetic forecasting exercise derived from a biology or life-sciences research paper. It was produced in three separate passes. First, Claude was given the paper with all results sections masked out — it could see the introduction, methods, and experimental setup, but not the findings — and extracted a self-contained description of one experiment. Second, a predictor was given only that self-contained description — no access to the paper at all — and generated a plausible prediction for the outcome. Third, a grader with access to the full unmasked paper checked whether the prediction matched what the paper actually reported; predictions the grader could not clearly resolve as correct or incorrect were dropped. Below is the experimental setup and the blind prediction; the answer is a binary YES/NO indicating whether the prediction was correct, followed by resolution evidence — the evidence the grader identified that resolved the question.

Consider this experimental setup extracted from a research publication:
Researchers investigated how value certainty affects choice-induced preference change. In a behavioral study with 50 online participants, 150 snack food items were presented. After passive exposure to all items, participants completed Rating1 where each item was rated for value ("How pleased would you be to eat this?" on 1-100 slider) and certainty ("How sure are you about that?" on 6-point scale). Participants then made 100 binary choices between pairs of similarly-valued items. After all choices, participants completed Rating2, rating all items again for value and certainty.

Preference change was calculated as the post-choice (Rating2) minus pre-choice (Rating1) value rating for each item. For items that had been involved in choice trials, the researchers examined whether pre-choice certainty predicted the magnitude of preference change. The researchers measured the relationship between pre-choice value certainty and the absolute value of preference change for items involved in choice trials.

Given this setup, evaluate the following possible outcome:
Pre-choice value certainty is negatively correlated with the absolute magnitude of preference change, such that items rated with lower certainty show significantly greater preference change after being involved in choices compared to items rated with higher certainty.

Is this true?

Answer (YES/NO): YES